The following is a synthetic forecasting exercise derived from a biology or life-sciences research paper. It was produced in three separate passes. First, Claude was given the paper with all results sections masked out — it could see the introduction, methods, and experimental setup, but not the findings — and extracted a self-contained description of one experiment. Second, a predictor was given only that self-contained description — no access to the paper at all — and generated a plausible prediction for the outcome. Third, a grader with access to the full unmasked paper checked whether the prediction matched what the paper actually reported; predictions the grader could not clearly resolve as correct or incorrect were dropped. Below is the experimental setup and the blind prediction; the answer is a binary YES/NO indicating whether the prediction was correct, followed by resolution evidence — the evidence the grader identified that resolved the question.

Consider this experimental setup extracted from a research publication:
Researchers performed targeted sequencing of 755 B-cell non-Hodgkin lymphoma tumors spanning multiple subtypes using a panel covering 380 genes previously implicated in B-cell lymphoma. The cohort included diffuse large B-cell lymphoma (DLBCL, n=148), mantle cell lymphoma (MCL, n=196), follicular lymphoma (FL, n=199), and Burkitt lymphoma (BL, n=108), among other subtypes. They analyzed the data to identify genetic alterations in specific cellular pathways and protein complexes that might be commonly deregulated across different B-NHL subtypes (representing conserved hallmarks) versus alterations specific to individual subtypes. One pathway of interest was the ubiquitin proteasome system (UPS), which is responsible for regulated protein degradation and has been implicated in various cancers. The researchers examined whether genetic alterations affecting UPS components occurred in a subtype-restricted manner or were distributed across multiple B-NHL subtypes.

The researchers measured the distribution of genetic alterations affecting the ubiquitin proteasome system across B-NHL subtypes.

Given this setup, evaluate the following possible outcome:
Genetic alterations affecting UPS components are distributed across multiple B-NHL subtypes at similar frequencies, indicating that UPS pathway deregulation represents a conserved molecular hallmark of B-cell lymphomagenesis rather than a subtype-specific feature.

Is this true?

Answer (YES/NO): NO